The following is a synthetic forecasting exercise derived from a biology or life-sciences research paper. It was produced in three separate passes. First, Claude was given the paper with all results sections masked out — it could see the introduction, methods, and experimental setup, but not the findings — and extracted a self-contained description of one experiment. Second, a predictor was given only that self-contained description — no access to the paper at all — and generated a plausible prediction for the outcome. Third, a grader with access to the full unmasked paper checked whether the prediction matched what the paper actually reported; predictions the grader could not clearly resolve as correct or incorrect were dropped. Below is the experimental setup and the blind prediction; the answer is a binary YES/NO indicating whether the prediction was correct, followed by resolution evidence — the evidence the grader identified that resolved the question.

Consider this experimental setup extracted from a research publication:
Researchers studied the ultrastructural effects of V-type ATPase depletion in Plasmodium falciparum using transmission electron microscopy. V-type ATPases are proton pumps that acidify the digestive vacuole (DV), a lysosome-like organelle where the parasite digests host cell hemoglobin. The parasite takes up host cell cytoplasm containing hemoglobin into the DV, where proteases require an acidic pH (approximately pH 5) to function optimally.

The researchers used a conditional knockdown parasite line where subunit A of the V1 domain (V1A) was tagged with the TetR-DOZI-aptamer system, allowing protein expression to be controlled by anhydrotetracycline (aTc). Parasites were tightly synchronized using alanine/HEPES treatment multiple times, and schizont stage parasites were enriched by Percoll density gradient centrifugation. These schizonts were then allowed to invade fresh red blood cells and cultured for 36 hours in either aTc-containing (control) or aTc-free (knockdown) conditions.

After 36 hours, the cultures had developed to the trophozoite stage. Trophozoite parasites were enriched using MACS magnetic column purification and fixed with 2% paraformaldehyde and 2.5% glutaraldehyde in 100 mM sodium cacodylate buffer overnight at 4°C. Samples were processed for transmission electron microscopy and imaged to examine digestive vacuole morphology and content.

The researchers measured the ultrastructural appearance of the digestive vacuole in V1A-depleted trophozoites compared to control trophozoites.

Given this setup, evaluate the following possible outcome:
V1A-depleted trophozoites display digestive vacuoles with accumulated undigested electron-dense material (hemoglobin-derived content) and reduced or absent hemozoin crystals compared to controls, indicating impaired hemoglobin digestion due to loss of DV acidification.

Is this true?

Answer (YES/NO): YES